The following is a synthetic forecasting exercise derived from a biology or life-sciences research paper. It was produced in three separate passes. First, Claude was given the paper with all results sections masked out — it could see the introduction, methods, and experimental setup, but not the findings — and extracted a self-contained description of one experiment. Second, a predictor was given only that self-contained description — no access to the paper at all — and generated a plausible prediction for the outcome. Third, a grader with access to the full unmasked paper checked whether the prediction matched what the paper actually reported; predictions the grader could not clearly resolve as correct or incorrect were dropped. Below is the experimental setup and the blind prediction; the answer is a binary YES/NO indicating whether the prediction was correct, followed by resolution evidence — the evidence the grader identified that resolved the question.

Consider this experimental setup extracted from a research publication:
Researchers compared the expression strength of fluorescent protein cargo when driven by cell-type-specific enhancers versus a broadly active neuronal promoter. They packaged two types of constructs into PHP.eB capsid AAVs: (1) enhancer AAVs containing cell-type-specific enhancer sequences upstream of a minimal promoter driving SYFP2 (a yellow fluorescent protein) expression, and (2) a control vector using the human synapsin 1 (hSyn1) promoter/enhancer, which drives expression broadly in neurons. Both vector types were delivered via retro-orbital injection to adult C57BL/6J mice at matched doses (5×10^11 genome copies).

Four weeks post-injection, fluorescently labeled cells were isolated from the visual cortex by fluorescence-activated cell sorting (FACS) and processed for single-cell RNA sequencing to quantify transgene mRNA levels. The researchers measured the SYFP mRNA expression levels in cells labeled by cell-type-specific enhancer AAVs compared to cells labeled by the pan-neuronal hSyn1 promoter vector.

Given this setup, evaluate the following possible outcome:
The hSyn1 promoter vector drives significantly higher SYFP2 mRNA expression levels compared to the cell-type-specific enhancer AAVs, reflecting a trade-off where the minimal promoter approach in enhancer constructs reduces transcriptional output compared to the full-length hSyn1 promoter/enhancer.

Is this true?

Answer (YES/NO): YES